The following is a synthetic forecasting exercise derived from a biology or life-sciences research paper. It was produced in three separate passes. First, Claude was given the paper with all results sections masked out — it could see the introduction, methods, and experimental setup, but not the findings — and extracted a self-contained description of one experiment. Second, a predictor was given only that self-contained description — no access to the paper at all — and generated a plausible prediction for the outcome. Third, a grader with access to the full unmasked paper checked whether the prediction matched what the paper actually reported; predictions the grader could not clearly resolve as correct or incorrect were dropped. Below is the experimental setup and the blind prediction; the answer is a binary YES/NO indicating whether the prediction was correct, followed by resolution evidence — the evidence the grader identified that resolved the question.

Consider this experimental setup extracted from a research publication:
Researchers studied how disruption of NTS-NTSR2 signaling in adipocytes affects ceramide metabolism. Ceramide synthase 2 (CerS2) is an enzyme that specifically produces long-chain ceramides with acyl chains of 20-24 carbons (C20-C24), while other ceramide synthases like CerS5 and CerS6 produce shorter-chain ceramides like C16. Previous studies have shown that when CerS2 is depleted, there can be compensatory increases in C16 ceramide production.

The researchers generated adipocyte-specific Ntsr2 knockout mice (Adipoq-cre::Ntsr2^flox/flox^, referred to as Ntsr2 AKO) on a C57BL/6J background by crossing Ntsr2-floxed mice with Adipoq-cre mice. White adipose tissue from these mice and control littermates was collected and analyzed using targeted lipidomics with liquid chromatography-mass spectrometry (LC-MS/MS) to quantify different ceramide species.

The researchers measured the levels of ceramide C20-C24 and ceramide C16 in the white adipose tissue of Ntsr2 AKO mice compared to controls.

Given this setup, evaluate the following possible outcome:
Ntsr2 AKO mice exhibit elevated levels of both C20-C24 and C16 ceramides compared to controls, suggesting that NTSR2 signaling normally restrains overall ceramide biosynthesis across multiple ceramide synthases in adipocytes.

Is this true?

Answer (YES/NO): NO